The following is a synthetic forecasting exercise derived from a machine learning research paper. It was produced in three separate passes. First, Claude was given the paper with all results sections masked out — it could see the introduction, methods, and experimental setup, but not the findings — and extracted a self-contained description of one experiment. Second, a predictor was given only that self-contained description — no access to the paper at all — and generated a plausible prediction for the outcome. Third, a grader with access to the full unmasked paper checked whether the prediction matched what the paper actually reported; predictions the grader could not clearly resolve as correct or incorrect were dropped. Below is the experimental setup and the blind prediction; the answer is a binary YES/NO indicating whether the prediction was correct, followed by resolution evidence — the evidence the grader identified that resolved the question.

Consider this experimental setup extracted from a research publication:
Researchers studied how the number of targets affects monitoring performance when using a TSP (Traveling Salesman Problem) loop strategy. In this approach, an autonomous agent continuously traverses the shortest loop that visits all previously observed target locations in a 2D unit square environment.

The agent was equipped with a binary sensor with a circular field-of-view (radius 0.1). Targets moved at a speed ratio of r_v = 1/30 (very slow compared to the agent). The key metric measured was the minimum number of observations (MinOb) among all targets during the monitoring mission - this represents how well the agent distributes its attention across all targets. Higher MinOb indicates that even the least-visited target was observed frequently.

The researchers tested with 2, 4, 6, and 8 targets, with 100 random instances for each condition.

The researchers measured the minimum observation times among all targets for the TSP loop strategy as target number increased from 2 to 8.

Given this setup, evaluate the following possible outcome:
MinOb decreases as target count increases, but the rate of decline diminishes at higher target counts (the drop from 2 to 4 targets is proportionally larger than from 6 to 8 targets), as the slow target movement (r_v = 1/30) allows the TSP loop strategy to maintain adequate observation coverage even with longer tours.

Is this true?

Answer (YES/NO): NO